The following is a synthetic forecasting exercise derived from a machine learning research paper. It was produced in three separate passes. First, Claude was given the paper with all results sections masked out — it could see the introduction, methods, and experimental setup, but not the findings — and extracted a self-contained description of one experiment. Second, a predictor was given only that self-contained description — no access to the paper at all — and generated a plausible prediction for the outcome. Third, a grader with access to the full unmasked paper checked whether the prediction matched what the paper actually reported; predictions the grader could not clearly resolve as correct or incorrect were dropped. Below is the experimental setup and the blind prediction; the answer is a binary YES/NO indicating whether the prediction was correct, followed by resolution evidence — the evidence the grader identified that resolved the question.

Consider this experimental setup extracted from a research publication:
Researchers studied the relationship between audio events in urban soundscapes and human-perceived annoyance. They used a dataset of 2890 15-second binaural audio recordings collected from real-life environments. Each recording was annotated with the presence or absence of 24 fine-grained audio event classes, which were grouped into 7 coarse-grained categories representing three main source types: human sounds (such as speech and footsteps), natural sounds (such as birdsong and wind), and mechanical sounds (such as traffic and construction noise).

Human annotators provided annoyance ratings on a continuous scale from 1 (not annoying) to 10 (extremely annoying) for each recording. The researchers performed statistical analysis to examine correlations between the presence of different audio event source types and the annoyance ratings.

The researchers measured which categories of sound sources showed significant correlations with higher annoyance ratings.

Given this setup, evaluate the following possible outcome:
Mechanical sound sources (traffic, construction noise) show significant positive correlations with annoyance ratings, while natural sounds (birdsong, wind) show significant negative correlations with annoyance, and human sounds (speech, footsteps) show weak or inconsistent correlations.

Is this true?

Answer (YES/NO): NO